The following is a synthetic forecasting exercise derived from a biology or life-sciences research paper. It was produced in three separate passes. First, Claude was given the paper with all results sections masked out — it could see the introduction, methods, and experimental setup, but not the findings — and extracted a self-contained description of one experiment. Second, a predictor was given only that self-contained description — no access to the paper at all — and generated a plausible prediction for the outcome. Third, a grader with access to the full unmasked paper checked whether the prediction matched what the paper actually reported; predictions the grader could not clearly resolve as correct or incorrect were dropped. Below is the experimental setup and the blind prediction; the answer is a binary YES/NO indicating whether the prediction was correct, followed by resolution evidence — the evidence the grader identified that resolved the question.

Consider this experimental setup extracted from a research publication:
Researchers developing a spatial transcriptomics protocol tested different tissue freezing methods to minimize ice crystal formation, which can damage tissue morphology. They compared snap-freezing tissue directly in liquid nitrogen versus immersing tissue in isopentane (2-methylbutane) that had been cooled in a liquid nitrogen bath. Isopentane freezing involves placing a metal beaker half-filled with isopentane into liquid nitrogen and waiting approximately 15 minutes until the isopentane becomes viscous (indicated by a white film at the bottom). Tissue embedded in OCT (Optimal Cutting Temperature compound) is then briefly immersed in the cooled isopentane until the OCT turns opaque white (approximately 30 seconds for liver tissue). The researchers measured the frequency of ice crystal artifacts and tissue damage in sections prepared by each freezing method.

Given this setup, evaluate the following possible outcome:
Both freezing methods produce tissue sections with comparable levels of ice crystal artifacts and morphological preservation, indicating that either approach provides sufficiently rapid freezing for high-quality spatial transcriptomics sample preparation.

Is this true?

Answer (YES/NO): NO